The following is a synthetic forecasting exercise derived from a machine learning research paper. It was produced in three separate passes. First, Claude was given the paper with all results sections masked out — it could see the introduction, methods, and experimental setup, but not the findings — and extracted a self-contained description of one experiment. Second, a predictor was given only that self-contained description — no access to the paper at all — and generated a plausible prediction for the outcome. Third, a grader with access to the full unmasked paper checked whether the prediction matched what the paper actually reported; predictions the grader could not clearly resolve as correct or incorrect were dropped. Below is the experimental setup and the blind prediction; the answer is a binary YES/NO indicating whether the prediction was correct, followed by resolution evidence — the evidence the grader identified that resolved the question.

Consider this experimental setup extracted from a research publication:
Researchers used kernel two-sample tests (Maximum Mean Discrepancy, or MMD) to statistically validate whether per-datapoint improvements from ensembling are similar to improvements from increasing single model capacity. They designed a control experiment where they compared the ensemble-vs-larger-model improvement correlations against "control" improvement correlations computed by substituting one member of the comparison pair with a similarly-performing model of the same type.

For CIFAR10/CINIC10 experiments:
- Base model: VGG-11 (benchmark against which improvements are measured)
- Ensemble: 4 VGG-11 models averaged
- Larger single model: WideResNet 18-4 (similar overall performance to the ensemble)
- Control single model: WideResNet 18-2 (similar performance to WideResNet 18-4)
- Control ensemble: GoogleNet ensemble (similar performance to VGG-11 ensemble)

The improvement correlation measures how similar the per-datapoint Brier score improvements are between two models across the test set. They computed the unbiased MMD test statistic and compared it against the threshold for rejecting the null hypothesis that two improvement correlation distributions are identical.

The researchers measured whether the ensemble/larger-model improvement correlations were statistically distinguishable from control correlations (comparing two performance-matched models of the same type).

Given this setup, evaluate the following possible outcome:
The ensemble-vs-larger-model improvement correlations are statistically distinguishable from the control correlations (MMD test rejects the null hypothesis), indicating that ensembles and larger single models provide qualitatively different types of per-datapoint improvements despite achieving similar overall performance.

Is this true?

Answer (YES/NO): NO